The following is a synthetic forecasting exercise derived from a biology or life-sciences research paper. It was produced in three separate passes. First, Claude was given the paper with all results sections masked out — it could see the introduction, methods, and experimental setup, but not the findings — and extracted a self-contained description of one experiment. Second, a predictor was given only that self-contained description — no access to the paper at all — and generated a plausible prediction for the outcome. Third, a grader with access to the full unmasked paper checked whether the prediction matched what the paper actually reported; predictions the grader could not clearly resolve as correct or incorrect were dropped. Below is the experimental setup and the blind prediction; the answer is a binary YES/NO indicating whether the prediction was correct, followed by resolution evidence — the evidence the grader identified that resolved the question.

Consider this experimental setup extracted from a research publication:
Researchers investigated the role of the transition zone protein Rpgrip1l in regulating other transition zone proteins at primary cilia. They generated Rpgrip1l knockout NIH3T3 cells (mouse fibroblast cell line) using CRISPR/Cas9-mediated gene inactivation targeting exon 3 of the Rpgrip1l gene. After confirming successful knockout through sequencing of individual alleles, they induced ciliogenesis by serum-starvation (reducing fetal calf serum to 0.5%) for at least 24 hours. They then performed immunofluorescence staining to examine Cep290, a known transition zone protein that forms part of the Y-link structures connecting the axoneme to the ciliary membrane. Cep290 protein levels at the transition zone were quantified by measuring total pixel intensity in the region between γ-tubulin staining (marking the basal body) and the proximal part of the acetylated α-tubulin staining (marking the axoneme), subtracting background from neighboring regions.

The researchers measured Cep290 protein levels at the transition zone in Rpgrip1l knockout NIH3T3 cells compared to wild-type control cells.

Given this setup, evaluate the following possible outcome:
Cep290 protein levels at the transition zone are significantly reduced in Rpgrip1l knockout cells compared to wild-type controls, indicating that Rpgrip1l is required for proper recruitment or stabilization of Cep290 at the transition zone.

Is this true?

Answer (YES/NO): YES